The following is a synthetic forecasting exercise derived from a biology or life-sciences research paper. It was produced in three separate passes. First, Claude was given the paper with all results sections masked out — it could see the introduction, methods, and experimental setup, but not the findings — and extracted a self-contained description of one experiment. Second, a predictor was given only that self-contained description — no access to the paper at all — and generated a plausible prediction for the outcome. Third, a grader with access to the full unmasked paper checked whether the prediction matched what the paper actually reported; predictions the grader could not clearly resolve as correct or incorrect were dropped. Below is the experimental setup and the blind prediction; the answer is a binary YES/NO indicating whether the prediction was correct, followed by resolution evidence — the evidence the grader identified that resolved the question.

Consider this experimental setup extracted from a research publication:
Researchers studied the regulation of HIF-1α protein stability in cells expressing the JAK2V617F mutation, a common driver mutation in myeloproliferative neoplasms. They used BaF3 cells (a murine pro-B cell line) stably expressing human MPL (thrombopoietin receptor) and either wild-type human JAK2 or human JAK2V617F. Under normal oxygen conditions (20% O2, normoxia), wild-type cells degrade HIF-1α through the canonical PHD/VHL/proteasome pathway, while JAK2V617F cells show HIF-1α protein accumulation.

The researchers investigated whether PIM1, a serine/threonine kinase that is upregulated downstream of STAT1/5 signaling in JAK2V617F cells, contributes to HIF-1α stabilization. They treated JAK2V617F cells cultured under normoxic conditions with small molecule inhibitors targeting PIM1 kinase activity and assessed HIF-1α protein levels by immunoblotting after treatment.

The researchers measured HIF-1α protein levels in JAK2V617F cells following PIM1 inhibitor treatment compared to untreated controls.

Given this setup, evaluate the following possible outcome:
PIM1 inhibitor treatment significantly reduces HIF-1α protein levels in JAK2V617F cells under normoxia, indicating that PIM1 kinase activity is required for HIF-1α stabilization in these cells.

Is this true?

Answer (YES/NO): YES